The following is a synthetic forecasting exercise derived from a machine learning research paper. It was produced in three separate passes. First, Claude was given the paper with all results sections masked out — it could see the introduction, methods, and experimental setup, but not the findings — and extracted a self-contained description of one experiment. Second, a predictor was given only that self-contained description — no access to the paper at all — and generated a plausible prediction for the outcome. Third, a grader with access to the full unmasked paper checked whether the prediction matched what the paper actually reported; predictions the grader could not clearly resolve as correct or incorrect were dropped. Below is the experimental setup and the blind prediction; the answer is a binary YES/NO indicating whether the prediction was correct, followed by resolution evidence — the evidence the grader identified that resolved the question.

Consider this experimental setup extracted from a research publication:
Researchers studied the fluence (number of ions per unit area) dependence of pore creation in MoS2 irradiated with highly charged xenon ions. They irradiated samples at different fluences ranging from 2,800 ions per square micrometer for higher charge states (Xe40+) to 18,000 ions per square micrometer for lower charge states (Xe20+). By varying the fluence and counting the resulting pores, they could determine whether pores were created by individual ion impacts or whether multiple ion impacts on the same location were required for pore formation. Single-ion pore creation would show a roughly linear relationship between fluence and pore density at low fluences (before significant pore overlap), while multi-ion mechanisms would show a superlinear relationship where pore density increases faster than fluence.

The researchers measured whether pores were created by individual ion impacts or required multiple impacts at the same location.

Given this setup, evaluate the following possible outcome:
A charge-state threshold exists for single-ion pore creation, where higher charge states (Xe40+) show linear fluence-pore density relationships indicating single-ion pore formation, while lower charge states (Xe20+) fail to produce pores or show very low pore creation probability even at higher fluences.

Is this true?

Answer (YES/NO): NO